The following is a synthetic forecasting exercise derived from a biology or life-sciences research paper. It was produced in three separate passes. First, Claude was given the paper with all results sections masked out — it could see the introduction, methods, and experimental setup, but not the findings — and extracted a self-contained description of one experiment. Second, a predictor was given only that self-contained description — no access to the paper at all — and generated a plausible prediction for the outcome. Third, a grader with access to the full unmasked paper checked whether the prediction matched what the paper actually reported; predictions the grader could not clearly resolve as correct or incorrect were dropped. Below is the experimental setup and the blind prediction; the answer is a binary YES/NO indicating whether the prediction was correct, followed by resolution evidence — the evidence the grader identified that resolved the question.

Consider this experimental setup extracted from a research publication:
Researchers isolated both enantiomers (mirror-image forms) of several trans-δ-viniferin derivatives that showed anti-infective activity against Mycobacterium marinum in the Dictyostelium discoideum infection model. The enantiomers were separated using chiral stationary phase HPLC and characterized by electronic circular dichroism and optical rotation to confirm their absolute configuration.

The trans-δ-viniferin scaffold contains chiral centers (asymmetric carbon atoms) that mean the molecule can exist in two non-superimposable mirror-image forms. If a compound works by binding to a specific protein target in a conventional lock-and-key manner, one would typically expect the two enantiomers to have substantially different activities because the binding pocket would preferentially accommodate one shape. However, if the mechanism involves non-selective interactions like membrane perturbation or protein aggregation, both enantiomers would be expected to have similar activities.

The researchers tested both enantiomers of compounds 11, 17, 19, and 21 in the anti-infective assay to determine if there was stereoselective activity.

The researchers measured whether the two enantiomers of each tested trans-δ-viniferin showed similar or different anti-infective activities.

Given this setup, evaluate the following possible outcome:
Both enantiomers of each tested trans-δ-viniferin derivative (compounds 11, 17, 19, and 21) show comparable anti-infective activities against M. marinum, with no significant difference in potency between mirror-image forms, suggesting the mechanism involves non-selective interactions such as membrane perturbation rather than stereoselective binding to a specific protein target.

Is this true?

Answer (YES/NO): NO